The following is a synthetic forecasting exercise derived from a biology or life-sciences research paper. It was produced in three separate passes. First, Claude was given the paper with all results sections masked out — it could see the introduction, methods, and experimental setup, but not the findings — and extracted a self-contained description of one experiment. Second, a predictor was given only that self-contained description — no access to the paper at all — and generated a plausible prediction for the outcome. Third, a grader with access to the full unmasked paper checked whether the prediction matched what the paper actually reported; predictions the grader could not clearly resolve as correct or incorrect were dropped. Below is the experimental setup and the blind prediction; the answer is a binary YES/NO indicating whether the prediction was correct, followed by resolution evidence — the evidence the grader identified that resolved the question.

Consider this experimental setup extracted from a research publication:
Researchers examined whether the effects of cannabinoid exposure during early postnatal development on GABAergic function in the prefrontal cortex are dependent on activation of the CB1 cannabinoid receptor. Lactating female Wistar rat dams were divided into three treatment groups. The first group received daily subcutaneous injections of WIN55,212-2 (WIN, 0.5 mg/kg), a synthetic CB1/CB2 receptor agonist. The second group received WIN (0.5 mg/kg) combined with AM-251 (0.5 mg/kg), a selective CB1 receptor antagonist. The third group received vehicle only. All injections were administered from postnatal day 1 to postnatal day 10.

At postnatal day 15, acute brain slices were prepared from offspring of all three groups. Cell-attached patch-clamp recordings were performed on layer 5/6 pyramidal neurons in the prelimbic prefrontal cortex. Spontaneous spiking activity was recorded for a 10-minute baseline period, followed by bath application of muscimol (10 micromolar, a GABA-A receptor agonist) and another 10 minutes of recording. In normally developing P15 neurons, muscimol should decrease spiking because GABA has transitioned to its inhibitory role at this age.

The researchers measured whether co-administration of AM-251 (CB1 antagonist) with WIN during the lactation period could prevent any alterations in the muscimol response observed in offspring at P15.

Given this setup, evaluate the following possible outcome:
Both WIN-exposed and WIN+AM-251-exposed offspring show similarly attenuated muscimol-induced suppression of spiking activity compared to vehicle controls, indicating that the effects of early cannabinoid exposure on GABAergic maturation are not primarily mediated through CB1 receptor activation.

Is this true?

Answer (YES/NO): NO